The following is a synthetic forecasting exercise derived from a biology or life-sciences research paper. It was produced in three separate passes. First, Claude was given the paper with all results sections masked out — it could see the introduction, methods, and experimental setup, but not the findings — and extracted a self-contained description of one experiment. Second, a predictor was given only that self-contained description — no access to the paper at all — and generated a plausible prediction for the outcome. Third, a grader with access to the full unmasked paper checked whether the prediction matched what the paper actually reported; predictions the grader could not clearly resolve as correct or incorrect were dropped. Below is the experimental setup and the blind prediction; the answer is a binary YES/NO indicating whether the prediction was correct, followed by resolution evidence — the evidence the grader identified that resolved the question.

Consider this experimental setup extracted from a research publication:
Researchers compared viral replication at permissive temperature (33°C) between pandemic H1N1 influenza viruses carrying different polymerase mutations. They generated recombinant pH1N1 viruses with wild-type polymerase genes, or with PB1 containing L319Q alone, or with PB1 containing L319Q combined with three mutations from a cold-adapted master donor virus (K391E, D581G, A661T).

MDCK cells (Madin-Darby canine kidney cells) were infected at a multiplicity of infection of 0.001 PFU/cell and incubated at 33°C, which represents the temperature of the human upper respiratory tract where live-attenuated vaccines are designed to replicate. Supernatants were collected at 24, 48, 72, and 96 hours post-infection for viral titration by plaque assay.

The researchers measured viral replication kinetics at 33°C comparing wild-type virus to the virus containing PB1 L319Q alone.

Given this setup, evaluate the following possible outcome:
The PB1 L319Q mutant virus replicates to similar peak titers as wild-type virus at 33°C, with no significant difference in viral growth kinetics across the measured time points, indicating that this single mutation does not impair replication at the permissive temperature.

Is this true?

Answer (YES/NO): NO